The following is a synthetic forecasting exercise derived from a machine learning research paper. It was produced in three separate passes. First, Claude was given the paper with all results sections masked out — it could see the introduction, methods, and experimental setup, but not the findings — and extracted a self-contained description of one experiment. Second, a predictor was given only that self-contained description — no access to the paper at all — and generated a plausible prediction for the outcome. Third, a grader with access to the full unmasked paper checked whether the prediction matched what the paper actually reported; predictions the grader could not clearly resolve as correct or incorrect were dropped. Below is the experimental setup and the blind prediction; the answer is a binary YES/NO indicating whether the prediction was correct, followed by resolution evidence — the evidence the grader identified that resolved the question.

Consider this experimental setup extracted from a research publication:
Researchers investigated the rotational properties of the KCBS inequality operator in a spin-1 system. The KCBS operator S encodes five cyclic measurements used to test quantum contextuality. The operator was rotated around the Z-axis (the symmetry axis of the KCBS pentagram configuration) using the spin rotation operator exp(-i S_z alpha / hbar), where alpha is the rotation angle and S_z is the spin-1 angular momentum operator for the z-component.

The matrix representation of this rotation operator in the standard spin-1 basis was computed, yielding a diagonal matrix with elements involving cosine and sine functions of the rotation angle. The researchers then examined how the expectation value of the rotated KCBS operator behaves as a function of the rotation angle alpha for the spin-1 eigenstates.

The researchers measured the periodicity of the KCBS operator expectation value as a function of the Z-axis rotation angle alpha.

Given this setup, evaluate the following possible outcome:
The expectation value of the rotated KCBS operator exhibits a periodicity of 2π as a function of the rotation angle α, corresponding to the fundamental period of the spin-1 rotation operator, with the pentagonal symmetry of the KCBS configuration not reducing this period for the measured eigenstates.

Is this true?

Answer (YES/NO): NO